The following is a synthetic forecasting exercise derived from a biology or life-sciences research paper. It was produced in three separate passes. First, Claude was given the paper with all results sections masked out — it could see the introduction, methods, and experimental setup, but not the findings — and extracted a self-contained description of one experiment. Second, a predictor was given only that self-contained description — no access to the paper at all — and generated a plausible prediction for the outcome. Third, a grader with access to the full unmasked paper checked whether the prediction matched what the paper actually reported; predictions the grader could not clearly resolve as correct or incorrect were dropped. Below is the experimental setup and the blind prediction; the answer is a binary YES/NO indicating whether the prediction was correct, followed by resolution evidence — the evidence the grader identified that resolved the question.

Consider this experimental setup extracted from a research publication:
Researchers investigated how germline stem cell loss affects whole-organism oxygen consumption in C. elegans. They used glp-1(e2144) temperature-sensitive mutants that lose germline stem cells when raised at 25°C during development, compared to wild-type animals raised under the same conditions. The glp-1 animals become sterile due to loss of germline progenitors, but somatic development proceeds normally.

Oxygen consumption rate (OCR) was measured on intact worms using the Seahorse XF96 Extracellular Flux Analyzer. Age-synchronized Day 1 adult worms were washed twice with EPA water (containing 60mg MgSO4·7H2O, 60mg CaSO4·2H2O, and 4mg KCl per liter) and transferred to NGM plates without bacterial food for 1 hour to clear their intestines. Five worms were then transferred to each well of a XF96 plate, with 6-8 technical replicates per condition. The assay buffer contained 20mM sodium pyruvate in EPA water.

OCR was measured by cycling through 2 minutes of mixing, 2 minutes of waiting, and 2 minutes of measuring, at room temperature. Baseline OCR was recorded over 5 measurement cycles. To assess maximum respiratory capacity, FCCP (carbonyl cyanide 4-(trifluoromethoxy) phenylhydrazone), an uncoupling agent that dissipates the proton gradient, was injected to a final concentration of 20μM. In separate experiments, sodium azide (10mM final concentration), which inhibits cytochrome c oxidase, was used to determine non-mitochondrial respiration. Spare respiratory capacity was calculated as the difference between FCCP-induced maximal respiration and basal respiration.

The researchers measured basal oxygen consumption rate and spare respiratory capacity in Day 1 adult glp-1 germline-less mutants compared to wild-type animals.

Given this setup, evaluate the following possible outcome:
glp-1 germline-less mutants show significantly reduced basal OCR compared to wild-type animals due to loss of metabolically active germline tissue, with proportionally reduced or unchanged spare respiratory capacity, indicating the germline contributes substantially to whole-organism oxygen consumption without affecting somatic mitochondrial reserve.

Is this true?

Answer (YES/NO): NO